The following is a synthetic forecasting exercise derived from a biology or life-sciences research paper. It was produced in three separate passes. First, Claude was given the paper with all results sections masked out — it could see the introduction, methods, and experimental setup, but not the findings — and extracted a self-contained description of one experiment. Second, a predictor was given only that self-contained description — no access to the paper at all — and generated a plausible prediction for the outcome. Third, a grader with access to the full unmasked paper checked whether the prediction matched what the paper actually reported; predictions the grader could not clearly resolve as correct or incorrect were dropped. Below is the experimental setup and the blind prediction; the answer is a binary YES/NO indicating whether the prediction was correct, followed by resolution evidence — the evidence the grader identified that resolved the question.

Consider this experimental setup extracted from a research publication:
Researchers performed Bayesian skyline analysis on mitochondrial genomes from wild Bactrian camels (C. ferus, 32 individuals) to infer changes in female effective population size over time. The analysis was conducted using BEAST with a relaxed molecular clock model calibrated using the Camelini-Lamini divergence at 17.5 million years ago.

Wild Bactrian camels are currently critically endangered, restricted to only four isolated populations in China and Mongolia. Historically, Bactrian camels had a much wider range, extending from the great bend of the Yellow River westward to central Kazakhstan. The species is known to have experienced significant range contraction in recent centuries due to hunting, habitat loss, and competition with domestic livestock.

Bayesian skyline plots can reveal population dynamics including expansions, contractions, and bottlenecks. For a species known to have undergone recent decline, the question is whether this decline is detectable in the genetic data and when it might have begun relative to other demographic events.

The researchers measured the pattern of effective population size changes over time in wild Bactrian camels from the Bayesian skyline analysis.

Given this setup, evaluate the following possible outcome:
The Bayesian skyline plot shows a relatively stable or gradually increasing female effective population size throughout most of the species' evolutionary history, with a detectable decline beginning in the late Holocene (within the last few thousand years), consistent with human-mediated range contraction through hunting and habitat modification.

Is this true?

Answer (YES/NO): NO